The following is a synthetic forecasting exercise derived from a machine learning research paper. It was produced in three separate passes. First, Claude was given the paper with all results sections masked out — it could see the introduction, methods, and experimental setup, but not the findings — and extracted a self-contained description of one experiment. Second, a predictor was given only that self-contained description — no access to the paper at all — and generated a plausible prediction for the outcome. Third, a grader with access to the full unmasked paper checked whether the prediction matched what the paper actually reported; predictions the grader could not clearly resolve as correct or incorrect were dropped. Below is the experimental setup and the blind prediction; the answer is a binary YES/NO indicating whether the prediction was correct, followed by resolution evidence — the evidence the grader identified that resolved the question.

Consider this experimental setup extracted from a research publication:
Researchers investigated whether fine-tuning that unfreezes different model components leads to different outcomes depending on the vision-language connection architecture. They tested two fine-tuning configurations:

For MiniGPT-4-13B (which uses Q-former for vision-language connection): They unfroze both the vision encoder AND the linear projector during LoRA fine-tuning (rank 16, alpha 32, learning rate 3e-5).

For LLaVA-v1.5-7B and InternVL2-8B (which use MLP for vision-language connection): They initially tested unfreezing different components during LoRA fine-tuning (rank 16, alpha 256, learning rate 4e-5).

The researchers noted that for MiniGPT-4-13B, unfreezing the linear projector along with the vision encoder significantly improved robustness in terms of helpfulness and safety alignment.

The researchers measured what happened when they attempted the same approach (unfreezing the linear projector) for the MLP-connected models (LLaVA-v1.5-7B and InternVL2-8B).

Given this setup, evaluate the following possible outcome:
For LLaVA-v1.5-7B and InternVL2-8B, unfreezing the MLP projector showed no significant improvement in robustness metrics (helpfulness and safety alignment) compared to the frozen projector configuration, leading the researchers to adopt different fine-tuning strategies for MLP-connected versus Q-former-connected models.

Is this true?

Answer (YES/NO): NO